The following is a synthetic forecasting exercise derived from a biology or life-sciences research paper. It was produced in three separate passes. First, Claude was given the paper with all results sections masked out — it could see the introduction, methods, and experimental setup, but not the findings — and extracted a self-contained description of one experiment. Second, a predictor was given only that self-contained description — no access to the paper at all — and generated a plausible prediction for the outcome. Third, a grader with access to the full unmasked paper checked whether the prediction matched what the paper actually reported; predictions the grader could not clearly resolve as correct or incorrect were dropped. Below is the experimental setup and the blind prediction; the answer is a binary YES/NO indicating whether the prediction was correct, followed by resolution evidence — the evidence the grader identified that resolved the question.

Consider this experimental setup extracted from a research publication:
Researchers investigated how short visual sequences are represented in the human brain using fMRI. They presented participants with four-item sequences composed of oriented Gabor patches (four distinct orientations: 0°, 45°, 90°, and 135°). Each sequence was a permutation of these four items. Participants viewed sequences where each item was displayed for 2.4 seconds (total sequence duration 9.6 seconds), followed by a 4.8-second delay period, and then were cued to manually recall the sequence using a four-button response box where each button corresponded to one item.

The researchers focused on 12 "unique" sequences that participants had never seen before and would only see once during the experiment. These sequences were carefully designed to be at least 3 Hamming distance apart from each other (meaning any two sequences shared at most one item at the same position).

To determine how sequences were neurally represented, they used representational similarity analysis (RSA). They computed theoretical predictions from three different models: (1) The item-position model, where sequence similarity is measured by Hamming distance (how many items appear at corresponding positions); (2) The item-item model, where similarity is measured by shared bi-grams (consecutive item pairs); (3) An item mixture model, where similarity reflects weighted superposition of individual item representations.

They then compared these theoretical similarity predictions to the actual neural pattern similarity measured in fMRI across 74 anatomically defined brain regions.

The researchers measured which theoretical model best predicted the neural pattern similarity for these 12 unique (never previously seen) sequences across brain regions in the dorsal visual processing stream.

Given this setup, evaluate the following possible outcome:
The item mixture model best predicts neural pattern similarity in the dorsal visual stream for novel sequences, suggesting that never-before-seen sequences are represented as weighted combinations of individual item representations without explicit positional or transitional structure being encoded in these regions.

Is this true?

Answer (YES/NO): NO